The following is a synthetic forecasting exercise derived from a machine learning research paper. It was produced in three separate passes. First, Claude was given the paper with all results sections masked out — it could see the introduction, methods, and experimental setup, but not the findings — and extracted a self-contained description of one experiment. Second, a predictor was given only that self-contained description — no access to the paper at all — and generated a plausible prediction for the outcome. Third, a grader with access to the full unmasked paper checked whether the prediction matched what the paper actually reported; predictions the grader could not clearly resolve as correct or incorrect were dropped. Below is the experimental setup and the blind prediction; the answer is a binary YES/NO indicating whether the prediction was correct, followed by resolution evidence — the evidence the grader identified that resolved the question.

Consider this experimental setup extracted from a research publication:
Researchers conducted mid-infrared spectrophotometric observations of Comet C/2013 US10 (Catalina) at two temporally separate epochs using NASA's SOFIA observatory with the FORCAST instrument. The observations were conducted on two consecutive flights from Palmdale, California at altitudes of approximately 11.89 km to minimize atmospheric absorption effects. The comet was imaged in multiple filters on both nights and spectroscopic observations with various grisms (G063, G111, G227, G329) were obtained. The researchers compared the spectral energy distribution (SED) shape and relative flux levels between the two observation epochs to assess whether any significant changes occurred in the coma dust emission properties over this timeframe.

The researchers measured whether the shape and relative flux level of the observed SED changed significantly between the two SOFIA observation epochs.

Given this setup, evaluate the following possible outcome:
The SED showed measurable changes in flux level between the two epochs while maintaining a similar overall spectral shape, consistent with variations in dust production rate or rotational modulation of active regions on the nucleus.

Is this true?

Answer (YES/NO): NO